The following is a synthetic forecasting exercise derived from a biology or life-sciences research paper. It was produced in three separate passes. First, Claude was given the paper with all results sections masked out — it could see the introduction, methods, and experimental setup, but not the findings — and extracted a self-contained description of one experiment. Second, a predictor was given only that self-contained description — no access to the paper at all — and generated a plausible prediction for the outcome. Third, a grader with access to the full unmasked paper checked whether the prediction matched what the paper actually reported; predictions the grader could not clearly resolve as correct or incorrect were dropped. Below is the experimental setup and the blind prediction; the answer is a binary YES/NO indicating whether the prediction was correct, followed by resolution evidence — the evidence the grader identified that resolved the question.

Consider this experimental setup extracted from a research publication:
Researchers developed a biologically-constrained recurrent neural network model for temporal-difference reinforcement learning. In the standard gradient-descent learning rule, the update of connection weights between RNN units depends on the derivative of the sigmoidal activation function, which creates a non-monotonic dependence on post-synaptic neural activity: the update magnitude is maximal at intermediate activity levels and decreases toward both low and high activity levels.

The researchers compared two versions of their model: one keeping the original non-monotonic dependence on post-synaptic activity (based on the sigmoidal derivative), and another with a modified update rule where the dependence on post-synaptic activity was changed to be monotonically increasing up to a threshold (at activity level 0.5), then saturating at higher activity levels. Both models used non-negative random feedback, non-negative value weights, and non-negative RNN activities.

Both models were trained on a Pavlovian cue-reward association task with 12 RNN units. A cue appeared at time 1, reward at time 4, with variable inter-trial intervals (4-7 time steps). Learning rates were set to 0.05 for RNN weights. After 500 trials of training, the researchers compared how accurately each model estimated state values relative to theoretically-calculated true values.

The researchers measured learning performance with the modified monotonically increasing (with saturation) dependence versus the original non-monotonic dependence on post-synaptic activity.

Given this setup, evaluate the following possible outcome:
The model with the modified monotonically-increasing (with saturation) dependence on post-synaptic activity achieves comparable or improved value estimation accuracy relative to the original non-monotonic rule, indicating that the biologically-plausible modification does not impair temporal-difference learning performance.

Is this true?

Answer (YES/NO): YES